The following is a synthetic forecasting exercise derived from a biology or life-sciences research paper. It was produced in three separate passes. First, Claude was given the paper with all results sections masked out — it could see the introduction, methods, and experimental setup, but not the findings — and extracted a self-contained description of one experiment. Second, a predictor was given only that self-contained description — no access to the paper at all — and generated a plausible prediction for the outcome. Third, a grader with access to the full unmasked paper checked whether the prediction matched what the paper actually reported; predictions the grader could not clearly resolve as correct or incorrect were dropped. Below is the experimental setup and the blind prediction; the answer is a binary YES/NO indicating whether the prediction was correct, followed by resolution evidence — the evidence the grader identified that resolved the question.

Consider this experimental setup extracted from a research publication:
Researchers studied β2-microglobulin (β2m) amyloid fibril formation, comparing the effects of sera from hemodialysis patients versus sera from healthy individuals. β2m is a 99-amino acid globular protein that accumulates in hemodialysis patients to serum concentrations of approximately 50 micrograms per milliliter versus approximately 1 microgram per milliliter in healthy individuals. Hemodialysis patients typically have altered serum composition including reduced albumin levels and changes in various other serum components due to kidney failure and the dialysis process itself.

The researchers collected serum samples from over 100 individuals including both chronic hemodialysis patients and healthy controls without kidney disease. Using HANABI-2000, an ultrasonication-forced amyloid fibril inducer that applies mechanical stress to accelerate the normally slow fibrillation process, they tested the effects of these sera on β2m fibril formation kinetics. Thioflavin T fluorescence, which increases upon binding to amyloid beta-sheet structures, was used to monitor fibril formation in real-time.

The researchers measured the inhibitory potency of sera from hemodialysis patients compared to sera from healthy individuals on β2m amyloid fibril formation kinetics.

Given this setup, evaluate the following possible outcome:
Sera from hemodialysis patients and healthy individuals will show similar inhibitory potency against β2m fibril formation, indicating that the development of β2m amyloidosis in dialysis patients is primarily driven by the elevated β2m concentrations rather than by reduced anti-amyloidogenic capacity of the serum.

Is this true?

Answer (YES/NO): NO